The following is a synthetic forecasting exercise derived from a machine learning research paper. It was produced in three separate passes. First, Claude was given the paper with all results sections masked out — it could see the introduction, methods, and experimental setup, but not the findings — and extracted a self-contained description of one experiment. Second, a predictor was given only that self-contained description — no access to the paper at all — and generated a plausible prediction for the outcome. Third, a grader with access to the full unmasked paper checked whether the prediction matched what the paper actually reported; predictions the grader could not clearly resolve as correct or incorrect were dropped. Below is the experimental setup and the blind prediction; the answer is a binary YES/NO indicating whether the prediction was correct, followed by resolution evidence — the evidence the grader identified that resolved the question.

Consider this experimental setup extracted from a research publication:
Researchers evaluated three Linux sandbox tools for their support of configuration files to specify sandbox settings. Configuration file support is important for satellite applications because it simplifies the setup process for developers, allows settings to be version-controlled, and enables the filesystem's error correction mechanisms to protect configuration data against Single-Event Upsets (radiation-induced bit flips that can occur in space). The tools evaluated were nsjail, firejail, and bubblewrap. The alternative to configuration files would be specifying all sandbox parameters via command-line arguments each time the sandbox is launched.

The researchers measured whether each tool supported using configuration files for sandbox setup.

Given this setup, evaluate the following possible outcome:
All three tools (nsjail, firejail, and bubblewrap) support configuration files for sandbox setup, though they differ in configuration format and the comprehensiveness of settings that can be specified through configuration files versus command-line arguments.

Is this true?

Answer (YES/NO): NO